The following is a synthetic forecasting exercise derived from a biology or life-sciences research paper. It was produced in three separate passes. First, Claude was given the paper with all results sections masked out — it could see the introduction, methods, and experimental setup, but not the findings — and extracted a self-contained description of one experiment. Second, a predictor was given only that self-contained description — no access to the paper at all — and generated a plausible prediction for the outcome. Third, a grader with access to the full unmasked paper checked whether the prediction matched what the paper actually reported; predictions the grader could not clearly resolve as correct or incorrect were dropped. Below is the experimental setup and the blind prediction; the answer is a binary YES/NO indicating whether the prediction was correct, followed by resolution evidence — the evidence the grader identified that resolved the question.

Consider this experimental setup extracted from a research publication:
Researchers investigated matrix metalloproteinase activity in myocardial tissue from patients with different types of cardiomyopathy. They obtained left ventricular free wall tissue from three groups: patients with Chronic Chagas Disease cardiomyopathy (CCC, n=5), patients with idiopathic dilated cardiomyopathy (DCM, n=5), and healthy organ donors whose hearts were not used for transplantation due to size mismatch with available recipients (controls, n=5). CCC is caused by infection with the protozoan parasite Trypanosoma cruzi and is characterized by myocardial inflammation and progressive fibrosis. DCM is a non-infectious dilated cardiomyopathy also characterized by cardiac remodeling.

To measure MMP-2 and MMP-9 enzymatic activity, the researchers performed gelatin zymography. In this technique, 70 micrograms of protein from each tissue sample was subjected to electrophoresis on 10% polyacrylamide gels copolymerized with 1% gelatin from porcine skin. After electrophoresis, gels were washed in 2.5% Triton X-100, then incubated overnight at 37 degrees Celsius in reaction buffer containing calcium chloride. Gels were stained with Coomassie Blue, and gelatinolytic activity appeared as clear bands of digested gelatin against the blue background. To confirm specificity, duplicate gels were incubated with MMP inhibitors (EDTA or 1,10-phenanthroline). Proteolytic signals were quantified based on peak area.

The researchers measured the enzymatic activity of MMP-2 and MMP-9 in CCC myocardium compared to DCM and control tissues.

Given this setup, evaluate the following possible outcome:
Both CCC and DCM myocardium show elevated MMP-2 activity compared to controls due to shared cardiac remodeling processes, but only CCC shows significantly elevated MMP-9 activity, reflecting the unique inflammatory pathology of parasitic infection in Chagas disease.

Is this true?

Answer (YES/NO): NO